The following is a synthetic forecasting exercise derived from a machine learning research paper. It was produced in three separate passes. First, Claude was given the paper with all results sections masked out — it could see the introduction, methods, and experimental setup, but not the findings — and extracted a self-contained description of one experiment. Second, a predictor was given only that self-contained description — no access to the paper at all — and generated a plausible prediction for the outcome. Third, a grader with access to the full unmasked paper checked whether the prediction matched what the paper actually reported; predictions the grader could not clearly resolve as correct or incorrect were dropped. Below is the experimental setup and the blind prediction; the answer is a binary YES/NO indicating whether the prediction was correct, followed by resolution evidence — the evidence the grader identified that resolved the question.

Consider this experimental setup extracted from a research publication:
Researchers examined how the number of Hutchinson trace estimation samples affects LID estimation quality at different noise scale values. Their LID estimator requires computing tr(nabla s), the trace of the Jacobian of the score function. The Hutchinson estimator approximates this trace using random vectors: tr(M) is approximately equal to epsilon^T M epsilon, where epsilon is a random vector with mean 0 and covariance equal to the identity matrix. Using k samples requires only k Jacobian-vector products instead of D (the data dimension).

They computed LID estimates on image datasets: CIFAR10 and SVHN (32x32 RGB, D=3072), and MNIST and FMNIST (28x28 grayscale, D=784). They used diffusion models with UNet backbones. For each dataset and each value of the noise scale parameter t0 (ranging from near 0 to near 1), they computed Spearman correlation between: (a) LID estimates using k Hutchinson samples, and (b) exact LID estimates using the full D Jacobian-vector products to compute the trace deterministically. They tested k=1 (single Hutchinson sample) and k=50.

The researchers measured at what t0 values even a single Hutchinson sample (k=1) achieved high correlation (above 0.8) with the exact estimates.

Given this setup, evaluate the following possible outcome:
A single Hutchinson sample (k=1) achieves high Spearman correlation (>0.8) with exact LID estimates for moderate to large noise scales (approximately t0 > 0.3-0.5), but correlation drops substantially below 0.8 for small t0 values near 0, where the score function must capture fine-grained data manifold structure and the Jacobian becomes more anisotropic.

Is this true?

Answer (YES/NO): NO